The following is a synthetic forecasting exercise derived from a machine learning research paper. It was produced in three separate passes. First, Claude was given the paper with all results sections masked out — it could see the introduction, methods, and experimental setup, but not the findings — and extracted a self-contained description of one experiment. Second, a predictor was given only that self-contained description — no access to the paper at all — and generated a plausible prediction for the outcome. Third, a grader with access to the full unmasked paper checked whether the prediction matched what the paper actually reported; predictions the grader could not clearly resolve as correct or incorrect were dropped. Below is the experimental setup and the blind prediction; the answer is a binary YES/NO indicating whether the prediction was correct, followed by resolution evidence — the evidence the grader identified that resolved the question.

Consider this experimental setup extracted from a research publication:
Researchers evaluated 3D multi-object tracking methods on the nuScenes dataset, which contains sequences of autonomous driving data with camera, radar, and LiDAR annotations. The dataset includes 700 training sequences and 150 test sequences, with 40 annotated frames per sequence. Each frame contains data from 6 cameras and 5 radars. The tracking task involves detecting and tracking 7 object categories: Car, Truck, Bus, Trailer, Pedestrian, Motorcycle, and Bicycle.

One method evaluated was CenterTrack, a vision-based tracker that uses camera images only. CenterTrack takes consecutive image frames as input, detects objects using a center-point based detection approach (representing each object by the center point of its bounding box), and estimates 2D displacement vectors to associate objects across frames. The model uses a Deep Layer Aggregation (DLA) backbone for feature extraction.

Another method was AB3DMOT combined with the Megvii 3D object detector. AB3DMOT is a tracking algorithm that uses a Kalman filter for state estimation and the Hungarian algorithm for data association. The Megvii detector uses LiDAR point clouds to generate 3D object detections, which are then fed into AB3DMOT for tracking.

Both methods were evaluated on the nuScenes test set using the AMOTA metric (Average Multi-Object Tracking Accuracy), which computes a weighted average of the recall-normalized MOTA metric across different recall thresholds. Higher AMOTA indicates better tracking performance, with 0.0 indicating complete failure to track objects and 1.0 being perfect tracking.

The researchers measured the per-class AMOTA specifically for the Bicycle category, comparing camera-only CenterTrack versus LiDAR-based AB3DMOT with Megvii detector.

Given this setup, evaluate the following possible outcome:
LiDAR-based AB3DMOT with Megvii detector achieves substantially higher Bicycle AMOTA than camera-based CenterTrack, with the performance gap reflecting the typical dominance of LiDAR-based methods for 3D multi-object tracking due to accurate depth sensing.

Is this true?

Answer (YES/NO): NO